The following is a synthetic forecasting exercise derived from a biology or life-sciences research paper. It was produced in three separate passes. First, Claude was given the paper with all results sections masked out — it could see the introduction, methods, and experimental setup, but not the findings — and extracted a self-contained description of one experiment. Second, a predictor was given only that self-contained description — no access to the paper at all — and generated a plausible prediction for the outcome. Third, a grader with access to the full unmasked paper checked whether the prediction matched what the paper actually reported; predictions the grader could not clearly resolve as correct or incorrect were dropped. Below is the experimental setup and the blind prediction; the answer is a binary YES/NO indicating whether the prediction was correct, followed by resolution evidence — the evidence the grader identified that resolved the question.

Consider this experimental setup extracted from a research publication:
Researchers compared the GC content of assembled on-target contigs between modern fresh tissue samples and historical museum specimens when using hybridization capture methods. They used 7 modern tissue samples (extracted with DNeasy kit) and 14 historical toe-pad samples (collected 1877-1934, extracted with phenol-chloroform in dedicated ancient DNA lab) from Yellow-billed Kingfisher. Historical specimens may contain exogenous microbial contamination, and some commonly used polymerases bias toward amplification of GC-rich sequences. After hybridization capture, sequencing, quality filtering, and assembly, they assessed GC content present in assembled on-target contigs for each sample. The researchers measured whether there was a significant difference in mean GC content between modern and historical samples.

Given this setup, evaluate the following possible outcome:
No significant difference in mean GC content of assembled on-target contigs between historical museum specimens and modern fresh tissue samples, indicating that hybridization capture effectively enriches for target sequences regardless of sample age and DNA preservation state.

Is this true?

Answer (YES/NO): NO